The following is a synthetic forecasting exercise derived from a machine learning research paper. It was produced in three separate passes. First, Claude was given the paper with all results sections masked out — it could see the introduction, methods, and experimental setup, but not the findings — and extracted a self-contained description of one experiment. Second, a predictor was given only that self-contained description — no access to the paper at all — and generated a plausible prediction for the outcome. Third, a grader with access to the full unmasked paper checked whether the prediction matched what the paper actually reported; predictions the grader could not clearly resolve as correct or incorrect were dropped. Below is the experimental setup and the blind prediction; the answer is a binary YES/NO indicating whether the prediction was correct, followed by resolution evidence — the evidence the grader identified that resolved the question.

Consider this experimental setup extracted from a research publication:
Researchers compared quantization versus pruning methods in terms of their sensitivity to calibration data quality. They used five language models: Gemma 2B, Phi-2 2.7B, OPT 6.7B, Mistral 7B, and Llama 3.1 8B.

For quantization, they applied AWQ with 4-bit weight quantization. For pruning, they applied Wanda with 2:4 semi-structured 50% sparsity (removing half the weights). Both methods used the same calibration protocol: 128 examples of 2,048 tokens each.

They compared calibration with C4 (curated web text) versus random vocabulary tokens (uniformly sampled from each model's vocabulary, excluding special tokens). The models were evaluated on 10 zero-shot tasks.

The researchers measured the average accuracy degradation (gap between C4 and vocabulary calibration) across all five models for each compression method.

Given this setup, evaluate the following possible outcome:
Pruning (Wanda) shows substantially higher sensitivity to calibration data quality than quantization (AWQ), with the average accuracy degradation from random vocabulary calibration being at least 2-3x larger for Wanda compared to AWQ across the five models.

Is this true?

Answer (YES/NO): YES